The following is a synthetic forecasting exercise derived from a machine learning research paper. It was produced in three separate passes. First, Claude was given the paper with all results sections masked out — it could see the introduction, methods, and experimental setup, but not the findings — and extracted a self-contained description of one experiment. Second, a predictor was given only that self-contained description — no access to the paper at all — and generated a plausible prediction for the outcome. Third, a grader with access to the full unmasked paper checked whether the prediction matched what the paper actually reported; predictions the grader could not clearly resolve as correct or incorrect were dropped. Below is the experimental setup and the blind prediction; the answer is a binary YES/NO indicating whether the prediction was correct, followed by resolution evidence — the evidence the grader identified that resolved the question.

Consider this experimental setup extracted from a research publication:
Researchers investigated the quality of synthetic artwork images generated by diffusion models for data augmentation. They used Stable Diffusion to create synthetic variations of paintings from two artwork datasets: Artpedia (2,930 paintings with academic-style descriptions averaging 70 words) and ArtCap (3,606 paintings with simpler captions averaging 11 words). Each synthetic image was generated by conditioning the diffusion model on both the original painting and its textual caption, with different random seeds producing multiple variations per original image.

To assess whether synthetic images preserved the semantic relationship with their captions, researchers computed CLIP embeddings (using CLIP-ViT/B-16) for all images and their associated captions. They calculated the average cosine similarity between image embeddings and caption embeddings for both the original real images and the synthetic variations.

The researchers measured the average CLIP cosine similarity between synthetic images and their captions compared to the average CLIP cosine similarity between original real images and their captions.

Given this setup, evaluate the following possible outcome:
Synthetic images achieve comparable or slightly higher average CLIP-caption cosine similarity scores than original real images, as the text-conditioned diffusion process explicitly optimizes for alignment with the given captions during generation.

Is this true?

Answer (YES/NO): YES